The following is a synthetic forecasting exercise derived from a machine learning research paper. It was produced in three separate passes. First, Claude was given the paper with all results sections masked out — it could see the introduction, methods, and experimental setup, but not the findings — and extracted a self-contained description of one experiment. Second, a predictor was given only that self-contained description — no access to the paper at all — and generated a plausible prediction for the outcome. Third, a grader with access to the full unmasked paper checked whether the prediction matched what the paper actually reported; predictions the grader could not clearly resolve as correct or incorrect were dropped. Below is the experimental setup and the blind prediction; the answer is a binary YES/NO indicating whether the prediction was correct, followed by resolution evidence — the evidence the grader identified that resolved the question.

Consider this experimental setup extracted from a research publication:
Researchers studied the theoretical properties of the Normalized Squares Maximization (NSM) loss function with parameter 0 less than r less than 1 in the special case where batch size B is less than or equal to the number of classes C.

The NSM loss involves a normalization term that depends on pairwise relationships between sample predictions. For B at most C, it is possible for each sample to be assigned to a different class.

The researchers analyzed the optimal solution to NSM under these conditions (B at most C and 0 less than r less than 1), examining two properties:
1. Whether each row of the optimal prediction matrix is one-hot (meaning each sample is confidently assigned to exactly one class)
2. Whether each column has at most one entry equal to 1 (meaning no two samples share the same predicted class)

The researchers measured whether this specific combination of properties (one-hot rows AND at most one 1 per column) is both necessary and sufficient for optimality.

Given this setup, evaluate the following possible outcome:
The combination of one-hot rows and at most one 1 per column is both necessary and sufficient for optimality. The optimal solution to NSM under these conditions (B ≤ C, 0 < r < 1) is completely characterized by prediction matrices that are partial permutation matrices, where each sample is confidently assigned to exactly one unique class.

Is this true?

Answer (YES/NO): YES